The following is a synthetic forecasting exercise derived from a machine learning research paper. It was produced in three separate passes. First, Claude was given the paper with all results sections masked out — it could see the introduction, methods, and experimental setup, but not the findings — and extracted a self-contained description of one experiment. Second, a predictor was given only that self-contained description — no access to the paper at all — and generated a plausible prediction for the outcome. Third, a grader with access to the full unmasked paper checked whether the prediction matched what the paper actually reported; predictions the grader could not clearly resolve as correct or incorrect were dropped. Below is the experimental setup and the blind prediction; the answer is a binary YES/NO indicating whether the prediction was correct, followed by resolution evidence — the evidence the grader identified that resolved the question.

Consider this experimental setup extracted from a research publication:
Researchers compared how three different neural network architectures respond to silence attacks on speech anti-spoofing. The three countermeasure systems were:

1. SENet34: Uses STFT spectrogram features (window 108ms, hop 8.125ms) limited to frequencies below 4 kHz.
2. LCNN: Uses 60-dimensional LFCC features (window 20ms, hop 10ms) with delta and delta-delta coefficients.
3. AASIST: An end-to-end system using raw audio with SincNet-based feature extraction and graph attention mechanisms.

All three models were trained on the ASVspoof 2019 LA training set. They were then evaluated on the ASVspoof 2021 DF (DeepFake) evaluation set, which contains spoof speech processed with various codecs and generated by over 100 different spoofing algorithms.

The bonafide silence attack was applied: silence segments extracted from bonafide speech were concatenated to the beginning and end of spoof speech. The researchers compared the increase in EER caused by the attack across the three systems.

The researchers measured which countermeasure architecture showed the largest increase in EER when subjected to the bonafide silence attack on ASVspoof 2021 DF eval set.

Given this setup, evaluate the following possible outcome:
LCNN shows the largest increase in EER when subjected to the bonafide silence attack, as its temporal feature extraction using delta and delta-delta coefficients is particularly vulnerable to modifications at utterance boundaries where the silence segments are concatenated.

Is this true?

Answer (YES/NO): NO